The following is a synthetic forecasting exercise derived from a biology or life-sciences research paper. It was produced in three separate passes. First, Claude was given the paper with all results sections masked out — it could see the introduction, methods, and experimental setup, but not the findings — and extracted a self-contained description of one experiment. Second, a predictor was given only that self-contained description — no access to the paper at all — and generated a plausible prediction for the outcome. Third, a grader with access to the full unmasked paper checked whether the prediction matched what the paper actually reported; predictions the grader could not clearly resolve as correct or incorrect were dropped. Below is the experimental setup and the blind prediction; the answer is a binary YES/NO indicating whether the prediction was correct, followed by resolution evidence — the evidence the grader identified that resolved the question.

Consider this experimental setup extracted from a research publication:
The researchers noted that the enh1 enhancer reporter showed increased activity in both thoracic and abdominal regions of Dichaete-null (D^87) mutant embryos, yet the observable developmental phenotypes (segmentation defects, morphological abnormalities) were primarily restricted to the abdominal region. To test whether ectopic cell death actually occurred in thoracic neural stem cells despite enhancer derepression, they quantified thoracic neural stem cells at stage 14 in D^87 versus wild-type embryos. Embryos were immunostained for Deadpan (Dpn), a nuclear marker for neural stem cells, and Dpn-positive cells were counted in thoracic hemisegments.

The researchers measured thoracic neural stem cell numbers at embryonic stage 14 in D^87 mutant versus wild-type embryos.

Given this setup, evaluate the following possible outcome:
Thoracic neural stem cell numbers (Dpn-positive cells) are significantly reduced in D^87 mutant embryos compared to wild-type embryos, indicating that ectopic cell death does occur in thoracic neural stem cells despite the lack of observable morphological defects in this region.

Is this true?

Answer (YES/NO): NO